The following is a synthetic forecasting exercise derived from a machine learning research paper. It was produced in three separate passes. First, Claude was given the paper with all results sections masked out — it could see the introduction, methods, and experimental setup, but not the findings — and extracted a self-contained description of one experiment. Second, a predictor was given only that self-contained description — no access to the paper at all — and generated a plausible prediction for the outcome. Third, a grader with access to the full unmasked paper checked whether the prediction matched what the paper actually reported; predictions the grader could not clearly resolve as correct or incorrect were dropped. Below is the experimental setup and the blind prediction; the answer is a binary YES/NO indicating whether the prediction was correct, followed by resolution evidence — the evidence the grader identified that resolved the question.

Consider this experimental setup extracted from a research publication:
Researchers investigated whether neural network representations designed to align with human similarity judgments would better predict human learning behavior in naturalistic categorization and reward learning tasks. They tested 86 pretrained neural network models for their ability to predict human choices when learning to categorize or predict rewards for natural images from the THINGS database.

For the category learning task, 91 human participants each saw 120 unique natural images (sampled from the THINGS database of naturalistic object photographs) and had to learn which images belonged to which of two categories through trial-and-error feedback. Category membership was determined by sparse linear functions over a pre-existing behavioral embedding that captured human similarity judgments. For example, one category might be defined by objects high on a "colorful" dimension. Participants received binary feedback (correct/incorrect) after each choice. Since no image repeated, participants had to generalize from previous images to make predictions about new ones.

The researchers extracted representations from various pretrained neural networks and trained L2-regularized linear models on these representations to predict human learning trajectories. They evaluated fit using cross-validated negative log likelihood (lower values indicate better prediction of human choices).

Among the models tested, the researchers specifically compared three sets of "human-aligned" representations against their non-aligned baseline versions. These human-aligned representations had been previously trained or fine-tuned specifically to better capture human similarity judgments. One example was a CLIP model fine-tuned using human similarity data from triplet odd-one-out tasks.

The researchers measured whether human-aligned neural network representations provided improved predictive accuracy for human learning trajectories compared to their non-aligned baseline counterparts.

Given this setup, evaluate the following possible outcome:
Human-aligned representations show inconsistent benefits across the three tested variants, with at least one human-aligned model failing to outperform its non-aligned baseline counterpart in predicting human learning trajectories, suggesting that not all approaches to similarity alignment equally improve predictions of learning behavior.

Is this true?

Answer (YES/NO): YES